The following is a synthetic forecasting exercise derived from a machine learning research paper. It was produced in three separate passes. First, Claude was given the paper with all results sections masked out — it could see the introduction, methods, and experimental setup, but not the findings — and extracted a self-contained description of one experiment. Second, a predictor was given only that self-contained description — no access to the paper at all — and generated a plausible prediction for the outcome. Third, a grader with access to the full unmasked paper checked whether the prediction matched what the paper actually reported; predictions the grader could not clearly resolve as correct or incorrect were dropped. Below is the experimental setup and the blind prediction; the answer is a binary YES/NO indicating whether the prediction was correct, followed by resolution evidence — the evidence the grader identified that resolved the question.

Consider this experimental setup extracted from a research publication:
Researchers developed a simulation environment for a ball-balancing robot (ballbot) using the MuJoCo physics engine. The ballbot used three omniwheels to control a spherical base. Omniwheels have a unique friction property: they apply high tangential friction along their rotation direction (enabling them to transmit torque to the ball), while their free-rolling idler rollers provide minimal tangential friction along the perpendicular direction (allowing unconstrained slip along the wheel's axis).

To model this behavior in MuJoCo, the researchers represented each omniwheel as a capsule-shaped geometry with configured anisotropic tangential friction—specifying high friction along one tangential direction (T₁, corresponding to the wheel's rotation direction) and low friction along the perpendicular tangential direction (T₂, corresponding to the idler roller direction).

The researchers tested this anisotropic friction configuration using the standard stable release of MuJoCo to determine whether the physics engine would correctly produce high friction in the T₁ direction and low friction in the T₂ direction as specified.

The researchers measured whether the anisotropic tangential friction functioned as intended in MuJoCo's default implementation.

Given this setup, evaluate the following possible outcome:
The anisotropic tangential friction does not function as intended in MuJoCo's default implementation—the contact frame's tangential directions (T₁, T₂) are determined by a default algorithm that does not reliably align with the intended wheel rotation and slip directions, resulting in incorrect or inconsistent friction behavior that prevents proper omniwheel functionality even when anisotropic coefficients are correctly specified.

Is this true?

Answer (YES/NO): YES